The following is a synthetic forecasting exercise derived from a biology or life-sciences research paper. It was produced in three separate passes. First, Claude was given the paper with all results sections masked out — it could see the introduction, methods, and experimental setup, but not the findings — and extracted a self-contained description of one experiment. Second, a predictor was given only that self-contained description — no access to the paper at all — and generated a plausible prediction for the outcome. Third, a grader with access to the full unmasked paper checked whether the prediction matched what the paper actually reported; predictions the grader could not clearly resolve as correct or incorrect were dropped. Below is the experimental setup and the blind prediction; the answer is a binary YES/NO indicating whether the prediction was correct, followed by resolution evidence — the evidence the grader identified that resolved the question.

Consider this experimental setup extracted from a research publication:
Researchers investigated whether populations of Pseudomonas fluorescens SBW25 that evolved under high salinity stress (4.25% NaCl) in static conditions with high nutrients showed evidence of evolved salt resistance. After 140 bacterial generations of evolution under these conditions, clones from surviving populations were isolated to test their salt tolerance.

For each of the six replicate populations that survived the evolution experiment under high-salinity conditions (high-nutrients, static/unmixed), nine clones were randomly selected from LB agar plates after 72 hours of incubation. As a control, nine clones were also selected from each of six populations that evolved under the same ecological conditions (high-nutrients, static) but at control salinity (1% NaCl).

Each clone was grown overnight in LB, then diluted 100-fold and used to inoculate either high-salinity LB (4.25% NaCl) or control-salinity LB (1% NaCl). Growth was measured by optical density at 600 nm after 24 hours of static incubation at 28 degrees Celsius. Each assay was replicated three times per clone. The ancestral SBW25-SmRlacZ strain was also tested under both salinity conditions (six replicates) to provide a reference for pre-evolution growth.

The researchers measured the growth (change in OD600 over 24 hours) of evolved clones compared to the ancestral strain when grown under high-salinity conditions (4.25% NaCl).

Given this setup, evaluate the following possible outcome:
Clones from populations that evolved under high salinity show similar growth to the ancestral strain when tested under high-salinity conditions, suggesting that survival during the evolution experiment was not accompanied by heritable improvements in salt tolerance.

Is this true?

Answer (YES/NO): NO